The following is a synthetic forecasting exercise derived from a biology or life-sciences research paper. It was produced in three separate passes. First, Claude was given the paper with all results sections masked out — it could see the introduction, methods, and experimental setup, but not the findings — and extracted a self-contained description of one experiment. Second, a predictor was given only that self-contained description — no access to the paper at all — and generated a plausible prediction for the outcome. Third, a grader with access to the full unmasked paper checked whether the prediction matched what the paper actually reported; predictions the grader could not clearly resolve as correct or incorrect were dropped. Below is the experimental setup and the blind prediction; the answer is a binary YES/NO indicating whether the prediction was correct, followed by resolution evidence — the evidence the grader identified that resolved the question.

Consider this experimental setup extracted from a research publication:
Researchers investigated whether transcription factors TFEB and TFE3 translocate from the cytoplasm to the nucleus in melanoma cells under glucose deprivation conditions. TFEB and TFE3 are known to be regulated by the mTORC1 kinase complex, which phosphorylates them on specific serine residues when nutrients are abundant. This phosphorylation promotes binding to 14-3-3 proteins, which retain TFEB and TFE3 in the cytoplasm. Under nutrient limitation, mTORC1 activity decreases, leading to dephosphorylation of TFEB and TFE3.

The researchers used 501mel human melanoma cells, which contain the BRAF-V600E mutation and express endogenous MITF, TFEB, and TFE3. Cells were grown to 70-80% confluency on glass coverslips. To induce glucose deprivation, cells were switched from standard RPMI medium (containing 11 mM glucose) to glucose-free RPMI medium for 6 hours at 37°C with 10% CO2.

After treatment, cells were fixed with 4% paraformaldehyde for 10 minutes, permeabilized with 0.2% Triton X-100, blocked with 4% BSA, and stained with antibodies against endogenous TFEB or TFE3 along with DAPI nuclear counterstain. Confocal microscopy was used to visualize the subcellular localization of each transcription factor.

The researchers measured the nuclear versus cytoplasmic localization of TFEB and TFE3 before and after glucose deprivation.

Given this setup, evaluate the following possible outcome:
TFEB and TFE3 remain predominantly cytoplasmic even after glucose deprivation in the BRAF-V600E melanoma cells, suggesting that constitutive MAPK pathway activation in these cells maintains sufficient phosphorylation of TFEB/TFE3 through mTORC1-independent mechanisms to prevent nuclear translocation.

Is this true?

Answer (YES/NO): NO